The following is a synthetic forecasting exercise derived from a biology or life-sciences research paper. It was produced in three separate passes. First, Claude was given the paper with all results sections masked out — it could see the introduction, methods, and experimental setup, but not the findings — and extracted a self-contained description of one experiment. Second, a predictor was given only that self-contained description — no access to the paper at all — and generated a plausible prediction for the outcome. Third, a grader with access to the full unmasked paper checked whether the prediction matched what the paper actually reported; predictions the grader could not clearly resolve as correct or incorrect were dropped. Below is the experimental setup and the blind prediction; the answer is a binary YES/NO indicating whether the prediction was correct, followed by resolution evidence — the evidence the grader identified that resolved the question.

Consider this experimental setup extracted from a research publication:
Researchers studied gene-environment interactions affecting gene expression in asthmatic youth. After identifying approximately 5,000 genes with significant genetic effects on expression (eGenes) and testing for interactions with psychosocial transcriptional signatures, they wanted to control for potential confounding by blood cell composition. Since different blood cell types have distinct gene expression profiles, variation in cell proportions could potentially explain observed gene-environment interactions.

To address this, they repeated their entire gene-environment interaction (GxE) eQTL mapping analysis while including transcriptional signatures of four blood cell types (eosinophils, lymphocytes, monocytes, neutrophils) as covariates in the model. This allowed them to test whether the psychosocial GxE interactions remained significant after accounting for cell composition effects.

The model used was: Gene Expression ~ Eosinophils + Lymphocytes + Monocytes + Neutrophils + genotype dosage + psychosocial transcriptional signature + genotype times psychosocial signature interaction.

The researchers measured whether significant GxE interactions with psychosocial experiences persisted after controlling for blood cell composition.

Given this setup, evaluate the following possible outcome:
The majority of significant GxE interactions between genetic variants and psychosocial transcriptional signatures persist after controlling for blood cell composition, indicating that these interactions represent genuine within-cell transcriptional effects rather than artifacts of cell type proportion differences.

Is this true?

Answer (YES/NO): YES